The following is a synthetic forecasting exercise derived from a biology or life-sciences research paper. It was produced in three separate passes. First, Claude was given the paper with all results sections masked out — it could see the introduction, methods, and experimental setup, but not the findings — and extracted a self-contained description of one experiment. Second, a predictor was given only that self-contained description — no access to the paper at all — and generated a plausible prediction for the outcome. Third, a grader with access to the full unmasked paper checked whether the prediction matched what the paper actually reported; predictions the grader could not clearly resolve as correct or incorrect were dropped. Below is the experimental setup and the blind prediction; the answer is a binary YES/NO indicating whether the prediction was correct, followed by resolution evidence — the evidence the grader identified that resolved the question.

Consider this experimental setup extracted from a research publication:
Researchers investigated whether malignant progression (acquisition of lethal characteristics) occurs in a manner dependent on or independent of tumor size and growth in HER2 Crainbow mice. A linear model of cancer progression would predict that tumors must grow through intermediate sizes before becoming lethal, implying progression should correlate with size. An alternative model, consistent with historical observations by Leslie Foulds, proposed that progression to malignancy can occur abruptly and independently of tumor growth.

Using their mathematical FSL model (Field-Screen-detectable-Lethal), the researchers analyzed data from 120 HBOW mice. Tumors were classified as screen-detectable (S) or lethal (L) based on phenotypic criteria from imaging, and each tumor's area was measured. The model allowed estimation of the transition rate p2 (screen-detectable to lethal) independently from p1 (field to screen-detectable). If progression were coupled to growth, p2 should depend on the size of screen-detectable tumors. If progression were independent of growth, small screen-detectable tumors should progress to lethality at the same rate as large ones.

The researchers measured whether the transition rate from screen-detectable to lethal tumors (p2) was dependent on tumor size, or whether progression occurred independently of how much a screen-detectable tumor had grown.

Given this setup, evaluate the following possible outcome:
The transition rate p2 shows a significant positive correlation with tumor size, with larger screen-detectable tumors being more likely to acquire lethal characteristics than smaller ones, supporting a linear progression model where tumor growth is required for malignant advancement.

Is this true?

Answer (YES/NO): NO